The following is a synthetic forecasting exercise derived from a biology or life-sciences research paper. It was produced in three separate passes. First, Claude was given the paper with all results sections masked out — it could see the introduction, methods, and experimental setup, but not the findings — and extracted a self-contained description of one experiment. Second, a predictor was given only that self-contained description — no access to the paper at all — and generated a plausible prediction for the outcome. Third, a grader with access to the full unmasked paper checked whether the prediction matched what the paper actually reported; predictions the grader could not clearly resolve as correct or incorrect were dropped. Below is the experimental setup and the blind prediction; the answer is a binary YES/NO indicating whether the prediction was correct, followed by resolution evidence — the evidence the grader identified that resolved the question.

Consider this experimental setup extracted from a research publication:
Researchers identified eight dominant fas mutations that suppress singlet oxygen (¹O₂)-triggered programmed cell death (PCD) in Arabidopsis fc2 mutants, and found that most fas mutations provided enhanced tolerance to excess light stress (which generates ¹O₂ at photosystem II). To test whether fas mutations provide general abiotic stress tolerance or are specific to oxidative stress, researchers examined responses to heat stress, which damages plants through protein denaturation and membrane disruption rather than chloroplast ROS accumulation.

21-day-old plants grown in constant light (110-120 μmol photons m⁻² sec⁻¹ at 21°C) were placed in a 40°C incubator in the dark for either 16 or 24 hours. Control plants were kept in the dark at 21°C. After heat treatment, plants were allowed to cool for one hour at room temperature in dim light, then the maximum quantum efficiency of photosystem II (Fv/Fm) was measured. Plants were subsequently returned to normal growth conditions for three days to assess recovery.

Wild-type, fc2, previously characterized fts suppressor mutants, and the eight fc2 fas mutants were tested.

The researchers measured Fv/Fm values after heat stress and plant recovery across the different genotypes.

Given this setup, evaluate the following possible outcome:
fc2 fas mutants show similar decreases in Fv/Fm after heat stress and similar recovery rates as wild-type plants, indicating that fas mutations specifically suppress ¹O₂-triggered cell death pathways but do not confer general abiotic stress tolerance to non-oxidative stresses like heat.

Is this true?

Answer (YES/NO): NO